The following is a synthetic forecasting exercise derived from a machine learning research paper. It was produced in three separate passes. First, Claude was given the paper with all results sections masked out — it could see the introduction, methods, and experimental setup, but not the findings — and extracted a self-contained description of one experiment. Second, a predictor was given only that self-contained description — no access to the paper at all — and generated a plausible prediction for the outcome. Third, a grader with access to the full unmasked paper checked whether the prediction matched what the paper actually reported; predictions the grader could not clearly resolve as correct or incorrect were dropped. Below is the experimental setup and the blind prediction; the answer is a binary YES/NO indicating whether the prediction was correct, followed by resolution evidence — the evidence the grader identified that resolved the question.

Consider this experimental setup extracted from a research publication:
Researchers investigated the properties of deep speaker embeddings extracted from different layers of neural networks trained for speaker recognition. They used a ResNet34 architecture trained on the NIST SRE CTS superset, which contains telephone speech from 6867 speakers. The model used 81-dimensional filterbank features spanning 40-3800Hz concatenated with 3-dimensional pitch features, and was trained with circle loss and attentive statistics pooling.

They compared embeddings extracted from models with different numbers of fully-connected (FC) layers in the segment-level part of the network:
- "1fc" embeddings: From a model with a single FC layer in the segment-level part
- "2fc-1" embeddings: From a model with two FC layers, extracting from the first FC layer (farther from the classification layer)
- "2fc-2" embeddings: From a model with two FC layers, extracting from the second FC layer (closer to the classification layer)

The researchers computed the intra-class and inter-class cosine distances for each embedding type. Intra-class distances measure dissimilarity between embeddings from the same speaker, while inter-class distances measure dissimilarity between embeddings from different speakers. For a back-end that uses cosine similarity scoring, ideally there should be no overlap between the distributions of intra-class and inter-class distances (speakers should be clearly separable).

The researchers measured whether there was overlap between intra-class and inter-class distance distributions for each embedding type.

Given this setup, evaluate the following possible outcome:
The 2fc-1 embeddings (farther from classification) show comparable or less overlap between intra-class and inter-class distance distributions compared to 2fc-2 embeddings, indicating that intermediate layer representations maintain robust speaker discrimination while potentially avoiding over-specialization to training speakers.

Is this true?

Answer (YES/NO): NO